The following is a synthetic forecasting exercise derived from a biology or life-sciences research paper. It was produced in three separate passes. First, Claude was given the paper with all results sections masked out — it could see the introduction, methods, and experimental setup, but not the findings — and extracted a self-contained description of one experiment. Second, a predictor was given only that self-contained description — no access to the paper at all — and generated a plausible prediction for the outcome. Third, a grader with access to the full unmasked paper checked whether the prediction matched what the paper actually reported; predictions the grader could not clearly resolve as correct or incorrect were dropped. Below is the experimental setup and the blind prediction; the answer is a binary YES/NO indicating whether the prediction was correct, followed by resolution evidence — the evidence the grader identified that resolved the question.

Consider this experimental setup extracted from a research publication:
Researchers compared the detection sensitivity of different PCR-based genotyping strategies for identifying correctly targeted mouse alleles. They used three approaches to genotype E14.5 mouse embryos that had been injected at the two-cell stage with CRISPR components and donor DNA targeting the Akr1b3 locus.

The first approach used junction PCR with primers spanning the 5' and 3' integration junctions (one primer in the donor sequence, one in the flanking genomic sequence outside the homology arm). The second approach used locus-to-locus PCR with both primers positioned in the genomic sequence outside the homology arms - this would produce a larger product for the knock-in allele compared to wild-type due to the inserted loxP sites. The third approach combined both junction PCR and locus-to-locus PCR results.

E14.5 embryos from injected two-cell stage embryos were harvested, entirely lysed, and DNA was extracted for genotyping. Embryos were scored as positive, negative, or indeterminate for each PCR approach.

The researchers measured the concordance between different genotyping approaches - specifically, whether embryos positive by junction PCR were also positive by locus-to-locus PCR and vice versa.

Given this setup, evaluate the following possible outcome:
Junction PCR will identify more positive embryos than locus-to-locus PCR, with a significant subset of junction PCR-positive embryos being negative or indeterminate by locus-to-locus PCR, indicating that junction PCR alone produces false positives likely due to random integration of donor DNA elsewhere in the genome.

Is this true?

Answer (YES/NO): NO